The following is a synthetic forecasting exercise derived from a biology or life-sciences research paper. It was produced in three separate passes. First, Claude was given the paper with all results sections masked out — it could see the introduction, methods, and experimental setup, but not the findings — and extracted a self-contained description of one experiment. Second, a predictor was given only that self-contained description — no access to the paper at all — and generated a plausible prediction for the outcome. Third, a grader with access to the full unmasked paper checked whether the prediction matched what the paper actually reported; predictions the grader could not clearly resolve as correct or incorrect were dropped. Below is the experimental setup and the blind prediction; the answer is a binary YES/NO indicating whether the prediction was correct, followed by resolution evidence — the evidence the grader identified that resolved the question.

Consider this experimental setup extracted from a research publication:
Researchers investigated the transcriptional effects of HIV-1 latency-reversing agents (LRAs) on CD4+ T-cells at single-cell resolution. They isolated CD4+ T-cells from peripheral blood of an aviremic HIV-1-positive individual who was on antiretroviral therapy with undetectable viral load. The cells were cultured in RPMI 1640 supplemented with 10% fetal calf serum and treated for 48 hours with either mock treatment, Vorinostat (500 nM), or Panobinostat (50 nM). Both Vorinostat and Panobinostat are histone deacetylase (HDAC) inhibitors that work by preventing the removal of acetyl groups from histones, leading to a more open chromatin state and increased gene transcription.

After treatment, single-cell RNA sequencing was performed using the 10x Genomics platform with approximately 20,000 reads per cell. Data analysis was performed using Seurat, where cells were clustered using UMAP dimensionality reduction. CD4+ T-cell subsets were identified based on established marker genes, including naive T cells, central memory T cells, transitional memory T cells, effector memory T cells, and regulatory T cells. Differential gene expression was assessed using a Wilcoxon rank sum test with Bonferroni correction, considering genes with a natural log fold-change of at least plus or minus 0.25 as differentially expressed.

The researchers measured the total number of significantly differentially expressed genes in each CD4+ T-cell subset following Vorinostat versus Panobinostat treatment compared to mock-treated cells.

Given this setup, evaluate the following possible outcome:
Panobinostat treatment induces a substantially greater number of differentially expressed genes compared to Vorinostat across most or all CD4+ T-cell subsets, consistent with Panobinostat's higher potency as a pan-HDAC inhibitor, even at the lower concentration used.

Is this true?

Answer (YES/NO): YES